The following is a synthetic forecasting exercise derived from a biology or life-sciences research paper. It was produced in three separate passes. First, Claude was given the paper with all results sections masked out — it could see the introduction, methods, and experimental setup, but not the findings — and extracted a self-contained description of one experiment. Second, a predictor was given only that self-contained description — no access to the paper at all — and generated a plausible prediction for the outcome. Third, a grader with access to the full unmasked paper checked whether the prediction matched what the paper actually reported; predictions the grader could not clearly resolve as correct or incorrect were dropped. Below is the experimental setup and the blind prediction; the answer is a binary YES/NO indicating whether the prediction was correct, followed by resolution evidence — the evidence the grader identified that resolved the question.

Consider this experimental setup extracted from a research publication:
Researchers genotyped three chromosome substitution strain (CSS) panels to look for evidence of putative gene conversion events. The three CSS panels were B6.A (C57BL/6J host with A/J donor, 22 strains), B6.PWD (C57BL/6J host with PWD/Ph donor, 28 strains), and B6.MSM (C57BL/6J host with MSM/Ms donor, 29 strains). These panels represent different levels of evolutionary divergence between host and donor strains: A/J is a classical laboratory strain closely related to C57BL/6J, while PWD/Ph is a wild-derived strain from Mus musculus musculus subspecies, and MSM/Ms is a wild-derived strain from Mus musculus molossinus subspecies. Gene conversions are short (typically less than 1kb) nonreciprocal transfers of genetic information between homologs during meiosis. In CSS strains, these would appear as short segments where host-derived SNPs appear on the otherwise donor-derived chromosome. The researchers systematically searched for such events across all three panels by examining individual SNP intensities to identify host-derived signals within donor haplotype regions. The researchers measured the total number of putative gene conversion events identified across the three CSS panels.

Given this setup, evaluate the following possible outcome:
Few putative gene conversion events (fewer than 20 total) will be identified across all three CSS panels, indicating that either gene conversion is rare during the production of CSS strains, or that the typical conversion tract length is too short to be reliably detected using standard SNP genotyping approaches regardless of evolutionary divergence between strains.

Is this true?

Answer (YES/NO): NO